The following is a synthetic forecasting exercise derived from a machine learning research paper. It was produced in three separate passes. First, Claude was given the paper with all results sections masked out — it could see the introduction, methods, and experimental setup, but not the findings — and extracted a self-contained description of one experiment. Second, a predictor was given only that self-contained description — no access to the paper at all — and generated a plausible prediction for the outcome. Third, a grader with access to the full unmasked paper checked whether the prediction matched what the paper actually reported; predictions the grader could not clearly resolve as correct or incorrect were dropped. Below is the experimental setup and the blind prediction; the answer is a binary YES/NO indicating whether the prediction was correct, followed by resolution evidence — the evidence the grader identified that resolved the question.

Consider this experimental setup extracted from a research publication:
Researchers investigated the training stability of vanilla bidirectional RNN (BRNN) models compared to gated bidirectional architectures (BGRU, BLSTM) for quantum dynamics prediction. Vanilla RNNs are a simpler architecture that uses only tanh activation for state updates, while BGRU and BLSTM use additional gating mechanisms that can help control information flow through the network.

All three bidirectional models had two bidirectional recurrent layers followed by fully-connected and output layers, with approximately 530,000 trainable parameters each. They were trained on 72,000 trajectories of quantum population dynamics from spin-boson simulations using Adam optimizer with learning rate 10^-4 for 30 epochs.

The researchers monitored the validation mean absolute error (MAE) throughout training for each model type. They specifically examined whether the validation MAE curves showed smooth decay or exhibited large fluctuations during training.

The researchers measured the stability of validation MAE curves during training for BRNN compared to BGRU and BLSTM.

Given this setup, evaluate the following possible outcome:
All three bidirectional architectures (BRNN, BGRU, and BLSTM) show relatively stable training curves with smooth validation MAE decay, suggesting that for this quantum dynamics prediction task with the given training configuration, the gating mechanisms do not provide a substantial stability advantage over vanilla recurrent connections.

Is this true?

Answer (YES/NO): NO